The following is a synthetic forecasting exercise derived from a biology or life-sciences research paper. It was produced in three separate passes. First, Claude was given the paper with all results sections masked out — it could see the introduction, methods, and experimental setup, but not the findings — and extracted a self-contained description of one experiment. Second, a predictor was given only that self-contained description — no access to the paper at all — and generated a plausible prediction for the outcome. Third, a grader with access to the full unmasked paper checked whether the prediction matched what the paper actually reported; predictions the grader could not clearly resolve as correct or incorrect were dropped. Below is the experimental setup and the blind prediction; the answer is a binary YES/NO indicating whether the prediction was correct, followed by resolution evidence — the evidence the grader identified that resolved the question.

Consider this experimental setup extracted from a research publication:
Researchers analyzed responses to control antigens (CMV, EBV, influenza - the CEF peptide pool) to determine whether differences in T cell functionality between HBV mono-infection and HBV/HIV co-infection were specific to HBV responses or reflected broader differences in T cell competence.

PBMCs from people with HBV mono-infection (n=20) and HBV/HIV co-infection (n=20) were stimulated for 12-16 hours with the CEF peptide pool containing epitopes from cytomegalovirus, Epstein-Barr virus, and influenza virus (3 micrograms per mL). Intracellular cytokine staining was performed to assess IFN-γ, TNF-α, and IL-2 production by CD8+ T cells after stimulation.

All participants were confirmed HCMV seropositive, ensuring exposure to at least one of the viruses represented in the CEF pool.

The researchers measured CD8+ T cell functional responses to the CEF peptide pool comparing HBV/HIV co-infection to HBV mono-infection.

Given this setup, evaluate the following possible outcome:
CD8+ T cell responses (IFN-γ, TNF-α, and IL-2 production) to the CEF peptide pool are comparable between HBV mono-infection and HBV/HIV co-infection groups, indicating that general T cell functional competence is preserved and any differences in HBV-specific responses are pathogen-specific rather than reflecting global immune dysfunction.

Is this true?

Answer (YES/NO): YES